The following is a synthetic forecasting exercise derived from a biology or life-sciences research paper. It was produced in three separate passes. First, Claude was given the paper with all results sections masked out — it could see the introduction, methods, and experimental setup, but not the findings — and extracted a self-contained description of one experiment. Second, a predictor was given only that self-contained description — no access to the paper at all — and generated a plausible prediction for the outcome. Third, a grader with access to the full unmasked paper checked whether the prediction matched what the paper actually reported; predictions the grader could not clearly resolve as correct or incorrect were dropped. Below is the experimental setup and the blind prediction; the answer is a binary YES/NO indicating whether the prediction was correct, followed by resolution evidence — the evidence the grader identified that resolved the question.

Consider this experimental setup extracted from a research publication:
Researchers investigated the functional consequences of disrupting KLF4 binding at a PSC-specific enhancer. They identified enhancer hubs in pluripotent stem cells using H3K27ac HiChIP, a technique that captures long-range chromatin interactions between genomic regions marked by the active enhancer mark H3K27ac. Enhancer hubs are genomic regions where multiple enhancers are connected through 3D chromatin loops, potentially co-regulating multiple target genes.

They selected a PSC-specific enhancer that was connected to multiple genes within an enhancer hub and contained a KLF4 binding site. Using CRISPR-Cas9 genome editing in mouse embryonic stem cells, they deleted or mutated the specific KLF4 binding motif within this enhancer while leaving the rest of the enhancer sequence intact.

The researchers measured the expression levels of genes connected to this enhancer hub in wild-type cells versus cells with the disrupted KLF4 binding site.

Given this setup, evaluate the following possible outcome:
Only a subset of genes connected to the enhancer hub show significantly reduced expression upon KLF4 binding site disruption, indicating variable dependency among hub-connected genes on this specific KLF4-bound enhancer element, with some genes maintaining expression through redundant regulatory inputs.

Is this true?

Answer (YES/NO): NO